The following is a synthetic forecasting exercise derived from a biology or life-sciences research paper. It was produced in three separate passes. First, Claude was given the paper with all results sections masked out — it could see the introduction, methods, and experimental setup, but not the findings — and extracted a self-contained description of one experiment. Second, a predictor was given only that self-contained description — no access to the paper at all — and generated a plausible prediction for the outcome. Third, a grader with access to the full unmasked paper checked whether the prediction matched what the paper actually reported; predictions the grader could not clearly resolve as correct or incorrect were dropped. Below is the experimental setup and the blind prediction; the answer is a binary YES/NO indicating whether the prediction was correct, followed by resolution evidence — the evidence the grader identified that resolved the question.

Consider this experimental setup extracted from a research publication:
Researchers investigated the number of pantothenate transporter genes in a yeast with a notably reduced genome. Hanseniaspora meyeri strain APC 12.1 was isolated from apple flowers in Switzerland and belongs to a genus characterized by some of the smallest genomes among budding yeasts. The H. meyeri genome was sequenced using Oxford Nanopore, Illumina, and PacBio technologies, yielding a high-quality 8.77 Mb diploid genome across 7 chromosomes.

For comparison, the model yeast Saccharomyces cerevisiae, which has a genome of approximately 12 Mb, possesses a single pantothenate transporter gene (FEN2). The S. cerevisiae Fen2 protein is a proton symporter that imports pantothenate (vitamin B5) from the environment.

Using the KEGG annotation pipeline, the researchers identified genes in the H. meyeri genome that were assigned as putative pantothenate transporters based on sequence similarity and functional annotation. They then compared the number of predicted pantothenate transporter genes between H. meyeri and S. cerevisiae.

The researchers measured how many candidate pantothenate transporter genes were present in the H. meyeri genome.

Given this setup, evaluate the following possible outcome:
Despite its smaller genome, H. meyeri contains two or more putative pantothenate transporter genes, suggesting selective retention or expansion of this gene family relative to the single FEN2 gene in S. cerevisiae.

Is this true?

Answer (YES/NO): YES